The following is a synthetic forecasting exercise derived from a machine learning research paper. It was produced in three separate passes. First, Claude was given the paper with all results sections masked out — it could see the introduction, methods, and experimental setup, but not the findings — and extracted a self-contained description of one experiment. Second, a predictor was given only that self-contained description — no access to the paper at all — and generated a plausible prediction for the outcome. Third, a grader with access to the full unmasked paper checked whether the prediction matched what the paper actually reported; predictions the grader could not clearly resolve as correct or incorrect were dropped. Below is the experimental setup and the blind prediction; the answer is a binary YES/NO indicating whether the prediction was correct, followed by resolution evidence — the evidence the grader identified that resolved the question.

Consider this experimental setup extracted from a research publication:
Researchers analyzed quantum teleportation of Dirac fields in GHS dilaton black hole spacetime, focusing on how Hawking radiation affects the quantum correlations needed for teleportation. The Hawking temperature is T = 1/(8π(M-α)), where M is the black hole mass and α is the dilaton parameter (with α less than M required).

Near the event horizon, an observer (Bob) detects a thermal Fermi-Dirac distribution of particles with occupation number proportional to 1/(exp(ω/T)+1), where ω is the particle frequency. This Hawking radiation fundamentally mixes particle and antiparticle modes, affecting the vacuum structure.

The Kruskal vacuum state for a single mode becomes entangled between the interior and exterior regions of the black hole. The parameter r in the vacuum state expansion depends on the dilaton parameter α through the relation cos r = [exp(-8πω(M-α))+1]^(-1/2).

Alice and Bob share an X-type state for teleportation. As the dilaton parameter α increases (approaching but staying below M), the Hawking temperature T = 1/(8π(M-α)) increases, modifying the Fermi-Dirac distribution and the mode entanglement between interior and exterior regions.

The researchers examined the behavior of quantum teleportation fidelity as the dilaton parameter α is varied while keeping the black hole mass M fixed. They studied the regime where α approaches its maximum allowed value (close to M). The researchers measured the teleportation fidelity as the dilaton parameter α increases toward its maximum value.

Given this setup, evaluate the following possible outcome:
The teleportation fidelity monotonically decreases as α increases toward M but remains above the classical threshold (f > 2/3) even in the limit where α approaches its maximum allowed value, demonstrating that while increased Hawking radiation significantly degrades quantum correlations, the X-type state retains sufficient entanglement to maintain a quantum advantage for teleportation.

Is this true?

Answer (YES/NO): NO